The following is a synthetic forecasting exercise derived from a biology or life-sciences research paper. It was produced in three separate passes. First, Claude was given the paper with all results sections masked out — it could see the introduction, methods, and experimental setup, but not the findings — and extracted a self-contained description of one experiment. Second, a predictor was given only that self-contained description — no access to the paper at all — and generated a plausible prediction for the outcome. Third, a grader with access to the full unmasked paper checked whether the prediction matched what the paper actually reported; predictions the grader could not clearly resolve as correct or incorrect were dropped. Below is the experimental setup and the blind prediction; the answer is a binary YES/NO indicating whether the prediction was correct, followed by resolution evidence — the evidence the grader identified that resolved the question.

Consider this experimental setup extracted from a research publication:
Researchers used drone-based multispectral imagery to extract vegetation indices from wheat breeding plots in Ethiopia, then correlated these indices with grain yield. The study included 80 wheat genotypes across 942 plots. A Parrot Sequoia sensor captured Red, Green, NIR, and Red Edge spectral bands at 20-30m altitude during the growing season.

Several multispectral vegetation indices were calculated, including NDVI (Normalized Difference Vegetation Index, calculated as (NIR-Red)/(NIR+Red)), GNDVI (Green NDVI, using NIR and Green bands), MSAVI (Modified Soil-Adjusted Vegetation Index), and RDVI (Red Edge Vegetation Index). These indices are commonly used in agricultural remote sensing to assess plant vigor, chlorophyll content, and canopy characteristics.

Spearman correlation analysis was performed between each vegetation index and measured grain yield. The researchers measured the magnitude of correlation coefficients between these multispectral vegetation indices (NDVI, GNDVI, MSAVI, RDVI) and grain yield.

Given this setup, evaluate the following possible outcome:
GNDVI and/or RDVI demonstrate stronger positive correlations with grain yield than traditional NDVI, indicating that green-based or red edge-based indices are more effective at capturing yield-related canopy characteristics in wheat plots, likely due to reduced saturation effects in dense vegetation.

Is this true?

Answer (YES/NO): NO